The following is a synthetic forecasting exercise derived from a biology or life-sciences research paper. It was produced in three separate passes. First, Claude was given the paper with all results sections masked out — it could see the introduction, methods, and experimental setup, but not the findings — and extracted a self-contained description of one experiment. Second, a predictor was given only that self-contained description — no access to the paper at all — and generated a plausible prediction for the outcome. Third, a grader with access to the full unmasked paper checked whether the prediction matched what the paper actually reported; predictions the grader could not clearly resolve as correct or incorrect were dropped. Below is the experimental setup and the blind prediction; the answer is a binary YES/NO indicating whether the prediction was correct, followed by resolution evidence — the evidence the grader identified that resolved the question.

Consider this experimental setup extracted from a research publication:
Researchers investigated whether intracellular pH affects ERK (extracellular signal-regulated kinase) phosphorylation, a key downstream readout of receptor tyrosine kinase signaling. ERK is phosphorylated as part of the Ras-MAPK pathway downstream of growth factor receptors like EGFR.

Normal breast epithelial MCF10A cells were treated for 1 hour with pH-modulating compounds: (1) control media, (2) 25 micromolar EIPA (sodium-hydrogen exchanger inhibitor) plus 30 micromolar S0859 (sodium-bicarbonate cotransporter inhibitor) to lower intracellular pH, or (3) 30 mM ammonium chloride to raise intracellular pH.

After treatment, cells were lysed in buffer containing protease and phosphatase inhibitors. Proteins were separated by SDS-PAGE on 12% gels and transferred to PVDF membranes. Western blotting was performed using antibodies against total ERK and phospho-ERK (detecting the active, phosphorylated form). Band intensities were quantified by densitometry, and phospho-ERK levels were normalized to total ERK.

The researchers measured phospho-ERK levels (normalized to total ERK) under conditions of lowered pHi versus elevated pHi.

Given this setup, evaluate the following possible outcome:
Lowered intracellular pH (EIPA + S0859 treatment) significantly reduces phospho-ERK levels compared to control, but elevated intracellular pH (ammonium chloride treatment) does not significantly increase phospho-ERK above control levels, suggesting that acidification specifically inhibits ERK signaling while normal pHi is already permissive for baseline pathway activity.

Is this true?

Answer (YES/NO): NO